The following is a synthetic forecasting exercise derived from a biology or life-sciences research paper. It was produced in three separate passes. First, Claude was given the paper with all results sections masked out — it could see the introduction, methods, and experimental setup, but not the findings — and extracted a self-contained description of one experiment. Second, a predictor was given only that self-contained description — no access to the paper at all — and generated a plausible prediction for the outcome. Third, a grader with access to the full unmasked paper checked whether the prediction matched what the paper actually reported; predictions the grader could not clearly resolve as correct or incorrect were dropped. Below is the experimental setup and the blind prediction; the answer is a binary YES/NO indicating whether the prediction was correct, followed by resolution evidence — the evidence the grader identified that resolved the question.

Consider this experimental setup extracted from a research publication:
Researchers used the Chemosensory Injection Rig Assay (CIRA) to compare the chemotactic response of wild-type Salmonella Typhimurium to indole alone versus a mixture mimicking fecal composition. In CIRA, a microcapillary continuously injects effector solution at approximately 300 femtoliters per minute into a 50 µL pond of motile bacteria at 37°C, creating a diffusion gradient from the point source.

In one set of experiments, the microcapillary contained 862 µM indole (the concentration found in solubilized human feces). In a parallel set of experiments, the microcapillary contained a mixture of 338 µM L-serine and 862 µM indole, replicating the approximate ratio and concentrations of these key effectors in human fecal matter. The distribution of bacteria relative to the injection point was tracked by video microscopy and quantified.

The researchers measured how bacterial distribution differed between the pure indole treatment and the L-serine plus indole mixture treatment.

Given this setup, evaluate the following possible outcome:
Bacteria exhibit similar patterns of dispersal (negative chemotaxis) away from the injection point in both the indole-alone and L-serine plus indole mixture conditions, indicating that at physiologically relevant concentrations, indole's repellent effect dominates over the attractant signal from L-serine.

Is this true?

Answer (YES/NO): NO